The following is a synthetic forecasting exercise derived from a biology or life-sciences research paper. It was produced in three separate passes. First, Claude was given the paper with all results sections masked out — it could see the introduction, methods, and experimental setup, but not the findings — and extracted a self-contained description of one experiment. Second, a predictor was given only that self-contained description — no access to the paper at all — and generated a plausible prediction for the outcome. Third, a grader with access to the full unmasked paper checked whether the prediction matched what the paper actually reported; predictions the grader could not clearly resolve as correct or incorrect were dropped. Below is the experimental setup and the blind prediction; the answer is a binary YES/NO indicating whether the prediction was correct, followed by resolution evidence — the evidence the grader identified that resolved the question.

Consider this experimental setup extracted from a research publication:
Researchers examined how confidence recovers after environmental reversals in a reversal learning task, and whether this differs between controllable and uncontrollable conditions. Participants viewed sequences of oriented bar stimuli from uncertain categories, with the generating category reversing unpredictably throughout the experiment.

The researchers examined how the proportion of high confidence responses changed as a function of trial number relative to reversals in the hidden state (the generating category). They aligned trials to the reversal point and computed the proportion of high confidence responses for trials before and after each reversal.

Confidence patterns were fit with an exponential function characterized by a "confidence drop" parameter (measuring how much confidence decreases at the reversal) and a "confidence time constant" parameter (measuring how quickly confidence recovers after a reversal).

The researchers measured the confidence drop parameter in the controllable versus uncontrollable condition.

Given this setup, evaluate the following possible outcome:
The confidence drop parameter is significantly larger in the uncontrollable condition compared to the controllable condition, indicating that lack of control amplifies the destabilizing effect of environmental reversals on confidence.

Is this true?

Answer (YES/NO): NO